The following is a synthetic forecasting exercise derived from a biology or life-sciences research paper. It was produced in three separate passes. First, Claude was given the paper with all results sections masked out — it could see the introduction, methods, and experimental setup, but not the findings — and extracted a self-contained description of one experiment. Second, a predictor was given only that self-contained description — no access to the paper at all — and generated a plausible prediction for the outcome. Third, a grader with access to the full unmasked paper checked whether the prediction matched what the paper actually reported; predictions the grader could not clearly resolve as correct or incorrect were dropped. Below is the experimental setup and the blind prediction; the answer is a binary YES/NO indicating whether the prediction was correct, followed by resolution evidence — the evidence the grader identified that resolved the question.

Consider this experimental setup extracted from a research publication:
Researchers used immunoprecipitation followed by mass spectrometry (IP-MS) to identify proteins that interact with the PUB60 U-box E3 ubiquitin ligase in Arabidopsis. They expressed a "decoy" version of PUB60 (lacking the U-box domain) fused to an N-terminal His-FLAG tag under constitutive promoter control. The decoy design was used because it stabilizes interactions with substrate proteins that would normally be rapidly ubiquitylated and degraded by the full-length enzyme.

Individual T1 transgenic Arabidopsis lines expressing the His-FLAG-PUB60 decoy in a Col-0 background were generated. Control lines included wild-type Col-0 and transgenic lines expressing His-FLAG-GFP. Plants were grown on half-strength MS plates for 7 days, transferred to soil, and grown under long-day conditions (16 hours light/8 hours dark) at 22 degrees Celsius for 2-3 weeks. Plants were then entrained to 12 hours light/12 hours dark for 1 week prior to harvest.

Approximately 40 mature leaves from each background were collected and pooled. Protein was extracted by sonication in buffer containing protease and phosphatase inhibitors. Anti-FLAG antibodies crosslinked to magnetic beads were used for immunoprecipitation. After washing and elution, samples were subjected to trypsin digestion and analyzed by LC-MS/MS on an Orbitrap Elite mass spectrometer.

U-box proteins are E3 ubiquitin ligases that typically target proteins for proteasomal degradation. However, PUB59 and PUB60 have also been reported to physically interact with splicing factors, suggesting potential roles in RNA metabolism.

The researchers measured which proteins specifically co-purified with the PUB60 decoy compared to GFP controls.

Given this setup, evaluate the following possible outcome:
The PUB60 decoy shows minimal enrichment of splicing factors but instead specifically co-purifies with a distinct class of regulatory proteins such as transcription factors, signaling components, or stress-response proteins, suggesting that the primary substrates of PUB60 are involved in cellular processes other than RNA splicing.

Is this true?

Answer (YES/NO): NO